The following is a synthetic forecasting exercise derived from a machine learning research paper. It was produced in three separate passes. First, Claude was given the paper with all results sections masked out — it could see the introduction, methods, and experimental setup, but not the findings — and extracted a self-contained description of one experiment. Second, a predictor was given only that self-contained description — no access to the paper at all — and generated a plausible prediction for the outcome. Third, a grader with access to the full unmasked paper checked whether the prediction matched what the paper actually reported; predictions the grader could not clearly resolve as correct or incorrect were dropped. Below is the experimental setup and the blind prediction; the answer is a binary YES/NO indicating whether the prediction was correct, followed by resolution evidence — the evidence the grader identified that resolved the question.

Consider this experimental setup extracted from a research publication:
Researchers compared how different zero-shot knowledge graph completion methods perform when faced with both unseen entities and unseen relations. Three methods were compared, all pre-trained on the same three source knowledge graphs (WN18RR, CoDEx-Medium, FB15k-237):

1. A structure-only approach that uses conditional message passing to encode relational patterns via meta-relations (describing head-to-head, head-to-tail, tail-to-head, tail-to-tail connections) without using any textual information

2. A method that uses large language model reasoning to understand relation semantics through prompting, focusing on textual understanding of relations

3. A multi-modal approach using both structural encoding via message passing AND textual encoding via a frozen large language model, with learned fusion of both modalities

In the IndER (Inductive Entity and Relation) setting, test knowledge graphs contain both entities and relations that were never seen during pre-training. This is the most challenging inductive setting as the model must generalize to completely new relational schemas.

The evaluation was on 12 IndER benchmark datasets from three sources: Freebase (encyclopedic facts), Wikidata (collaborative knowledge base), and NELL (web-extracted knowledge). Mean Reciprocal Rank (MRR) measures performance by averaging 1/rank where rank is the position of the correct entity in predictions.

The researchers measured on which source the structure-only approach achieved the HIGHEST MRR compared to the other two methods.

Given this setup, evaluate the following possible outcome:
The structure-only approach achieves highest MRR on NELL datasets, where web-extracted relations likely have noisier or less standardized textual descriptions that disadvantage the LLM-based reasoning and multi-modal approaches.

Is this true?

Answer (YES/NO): NO